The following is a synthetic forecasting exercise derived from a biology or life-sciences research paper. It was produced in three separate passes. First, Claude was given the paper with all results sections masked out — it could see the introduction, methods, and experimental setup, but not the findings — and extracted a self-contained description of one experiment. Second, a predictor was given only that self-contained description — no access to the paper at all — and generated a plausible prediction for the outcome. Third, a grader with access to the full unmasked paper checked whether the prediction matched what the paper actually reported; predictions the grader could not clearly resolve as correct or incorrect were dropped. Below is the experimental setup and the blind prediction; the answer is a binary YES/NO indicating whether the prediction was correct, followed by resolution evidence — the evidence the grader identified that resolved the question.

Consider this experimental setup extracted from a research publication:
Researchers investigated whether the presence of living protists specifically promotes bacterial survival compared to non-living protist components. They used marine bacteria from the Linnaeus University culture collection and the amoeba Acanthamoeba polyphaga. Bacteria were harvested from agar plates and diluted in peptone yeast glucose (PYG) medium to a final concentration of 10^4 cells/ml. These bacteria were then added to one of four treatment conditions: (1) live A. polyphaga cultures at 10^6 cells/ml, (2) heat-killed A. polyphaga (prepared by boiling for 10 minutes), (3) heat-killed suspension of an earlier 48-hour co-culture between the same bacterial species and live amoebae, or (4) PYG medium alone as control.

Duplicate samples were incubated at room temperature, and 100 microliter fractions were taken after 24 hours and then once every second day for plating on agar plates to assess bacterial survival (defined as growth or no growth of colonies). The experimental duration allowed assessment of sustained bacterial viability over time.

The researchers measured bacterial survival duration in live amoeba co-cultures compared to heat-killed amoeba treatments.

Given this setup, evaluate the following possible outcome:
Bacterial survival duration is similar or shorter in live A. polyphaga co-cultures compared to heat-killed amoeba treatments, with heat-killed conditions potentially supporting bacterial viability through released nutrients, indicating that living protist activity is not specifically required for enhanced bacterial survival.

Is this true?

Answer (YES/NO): NO